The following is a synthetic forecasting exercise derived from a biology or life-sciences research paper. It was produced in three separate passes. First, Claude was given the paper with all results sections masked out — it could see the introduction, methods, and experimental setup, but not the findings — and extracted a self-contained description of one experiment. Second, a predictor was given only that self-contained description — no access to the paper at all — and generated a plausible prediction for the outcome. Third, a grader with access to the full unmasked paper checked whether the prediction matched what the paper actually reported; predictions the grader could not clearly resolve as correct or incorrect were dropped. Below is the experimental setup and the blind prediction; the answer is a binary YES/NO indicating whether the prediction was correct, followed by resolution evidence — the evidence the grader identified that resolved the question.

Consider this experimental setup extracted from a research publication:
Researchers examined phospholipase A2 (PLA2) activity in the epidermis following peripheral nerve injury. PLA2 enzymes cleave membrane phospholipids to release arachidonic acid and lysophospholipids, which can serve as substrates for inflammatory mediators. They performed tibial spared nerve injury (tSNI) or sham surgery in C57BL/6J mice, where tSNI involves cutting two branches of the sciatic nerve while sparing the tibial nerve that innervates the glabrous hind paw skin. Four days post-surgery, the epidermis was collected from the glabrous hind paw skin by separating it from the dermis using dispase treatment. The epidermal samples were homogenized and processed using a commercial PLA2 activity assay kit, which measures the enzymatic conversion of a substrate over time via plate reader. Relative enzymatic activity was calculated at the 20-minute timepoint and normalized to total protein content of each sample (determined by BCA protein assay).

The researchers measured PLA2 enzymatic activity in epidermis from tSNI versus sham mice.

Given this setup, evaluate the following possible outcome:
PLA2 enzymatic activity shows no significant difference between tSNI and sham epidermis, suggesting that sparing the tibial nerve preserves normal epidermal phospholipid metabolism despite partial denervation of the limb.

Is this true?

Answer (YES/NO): NO